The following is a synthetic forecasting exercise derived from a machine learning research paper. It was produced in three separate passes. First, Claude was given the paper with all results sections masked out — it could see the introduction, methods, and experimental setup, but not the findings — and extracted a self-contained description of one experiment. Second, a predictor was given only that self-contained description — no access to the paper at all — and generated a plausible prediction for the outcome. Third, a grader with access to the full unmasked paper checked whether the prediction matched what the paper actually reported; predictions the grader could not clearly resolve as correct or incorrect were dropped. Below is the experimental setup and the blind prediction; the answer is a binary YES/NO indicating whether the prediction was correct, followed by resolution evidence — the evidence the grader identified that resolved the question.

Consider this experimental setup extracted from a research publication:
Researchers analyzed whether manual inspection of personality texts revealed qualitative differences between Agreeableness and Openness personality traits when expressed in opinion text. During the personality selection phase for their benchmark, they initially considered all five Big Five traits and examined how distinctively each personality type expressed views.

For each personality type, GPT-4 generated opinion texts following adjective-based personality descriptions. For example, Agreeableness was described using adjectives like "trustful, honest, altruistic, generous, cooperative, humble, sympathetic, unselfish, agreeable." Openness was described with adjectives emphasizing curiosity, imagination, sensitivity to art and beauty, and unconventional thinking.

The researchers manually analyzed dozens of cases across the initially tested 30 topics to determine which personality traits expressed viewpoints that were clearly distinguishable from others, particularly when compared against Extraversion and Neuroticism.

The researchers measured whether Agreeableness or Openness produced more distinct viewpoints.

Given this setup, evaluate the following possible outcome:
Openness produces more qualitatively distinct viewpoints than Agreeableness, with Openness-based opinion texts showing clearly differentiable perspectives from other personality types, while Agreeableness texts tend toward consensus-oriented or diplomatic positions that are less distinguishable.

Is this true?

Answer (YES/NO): NO